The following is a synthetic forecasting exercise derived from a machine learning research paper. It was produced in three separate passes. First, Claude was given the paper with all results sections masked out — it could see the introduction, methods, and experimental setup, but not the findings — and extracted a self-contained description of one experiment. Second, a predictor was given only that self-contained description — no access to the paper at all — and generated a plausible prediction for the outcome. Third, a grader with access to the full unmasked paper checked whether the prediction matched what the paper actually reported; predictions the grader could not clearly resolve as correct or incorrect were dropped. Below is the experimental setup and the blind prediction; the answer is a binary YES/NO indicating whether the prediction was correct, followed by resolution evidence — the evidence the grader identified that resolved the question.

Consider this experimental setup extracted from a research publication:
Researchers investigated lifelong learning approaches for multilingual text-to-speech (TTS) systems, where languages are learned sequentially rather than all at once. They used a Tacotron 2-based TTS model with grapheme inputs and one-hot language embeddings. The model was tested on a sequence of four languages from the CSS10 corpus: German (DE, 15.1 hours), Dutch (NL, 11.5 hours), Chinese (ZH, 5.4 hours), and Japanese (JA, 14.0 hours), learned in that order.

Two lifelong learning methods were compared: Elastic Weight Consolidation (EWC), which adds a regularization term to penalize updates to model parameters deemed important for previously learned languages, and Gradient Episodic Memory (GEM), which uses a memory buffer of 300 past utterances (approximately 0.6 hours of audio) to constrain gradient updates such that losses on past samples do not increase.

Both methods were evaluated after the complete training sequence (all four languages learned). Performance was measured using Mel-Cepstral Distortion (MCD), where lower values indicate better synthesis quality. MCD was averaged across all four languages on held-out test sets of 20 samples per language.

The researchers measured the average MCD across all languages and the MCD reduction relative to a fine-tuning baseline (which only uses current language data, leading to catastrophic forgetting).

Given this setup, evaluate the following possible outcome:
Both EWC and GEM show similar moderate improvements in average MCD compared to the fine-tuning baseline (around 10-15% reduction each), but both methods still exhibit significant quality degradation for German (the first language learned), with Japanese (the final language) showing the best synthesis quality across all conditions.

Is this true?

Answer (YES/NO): NO